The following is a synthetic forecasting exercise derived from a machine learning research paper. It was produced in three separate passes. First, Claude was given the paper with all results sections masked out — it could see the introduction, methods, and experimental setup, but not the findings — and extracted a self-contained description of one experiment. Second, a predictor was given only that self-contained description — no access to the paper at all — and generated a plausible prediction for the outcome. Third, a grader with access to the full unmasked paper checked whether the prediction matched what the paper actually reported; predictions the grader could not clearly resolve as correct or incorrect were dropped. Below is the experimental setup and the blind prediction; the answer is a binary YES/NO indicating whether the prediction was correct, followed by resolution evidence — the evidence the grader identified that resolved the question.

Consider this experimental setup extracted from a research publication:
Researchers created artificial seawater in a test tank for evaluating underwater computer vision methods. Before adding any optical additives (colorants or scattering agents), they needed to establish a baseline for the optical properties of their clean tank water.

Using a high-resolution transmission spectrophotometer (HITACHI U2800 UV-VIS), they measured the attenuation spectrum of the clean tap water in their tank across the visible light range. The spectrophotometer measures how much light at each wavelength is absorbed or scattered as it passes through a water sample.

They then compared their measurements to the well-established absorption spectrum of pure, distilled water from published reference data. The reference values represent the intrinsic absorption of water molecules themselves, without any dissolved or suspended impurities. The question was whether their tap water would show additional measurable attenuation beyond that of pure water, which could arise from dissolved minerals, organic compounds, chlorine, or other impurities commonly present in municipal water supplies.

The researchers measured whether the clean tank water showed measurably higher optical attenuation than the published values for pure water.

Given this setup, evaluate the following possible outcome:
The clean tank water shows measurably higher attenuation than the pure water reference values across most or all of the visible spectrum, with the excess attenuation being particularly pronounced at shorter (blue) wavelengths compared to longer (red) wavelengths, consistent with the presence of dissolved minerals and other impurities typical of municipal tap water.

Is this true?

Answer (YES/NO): NO